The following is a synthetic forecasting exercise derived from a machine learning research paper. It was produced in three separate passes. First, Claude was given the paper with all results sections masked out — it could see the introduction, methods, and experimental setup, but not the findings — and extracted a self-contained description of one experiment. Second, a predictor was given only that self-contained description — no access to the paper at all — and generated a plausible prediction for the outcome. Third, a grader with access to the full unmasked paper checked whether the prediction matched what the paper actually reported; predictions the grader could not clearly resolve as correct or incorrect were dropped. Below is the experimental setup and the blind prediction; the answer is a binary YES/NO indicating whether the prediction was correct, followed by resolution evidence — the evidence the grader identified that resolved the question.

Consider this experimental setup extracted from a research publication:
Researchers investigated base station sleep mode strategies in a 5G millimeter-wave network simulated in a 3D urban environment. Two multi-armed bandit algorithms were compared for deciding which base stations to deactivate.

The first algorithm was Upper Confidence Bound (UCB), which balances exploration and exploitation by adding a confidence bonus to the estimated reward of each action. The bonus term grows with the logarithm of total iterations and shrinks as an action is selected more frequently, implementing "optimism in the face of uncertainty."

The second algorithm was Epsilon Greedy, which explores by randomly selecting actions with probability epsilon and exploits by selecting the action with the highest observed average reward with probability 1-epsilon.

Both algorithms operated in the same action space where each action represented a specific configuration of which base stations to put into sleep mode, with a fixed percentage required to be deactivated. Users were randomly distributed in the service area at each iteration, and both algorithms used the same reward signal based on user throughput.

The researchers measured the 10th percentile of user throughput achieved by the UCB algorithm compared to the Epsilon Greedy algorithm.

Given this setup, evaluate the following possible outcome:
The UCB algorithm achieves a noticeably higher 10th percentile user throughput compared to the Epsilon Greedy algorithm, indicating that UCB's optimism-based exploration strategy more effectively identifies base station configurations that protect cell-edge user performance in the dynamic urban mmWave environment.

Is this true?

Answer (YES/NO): NO